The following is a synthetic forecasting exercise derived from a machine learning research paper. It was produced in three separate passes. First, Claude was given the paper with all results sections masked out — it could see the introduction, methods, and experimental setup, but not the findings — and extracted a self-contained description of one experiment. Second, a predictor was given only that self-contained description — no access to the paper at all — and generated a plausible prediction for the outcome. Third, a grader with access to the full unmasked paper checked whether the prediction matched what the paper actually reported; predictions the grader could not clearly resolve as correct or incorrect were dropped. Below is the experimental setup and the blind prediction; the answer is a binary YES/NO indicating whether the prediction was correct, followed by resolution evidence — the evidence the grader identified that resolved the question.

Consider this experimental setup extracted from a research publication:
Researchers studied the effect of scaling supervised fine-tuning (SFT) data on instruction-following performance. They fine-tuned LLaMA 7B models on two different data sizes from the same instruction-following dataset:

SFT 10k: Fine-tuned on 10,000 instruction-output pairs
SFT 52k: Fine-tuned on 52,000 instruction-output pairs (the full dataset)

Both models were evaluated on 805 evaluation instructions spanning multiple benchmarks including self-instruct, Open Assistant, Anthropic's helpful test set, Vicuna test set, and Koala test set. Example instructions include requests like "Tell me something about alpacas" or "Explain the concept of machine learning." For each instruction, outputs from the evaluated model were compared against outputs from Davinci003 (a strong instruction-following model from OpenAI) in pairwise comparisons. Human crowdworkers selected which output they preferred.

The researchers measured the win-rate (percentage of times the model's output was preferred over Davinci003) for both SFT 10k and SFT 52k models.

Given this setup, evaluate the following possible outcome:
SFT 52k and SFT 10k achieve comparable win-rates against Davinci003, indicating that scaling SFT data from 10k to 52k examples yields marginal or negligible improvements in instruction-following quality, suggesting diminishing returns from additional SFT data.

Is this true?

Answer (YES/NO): YES